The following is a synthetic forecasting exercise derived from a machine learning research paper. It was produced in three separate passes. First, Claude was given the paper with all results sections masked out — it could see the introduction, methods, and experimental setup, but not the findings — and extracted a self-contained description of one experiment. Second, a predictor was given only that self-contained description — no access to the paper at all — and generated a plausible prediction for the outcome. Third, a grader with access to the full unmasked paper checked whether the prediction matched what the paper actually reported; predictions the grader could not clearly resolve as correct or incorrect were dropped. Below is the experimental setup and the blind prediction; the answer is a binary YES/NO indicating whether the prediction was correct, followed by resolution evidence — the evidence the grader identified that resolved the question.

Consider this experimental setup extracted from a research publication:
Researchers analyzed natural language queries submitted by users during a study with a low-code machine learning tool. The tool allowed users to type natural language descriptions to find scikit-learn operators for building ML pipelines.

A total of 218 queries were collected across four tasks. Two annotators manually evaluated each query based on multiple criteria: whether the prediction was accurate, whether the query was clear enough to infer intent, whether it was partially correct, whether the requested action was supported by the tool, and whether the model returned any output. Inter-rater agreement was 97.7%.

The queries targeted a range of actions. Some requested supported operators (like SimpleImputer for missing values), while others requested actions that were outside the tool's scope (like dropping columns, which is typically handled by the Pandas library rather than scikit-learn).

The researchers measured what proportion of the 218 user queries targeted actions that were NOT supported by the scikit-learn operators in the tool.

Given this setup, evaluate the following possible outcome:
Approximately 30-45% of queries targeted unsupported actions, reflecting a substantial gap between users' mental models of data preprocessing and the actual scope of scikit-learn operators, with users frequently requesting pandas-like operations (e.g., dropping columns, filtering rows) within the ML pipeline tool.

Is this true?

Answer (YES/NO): NO